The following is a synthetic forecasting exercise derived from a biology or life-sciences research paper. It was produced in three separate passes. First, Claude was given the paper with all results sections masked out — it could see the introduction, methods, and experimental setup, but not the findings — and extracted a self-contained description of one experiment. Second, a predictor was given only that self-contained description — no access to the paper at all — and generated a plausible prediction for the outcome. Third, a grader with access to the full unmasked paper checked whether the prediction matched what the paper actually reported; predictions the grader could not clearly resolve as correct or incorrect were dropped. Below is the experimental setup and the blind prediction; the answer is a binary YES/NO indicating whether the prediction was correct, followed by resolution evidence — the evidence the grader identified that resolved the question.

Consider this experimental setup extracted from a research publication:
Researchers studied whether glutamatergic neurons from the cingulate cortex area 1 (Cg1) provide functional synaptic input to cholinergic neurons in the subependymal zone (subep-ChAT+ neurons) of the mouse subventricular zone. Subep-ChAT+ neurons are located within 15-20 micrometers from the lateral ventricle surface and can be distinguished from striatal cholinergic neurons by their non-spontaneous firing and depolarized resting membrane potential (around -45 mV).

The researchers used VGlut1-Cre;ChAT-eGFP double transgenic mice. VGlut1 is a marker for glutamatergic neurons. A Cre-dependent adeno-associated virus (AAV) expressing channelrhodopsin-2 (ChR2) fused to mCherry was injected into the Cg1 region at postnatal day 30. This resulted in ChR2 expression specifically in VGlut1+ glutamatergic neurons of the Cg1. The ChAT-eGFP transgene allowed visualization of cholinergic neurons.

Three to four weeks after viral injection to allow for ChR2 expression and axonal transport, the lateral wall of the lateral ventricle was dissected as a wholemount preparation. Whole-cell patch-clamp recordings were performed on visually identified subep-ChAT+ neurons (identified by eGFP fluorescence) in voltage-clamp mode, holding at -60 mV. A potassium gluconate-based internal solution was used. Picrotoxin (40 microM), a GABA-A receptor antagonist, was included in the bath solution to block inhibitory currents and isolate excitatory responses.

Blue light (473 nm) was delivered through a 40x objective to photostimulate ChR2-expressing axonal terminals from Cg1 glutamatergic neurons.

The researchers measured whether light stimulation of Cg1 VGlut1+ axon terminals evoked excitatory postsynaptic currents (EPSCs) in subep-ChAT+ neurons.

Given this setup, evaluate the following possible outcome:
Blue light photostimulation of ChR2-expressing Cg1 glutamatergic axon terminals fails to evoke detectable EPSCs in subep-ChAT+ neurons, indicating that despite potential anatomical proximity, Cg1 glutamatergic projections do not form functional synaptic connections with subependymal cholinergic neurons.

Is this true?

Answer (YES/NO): NO